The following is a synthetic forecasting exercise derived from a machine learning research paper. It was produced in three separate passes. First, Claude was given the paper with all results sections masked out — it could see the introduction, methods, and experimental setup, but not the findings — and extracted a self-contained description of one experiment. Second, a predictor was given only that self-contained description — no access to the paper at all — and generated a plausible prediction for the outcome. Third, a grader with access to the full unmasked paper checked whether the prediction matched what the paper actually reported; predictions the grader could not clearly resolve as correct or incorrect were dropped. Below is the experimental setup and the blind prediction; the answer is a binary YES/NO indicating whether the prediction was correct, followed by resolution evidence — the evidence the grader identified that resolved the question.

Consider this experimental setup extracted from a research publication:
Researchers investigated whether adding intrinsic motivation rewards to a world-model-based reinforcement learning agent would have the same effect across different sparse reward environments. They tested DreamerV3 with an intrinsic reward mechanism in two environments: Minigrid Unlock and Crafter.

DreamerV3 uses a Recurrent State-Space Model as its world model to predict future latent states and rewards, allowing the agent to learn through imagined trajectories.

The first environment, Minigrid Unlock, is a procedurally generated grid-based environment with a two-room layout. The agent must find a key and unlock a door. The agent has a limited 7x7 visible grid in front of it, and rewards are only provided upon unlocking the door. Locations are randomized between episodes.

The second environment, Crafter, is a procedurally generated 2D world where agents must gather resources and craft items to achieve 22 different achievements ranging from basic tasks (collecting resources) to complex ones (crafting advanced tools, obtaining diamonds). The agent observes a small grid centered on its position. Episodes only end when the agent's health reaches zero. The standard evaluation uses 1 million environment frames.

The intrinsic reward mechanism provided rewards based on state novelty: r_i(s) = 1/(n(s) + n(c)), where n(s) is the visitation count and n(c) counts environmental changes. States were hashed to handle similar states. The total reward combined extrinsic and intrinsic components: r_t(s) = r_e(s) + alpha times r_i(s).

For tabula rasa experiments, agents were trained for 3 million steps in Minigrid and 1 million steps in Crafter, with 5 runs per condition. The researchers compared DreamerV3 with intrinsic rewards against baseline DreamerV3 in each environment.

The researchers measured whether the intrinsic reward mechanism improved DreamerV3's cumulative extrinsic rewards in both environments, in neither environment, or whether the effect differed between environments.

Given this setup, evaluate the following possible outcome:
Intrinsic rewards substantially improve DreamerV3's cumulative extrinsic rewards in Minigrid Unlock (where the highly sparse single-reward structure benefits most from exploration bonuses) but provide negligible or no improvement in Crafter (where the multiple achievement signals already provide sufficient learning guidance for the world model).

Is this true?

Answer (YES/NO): NO